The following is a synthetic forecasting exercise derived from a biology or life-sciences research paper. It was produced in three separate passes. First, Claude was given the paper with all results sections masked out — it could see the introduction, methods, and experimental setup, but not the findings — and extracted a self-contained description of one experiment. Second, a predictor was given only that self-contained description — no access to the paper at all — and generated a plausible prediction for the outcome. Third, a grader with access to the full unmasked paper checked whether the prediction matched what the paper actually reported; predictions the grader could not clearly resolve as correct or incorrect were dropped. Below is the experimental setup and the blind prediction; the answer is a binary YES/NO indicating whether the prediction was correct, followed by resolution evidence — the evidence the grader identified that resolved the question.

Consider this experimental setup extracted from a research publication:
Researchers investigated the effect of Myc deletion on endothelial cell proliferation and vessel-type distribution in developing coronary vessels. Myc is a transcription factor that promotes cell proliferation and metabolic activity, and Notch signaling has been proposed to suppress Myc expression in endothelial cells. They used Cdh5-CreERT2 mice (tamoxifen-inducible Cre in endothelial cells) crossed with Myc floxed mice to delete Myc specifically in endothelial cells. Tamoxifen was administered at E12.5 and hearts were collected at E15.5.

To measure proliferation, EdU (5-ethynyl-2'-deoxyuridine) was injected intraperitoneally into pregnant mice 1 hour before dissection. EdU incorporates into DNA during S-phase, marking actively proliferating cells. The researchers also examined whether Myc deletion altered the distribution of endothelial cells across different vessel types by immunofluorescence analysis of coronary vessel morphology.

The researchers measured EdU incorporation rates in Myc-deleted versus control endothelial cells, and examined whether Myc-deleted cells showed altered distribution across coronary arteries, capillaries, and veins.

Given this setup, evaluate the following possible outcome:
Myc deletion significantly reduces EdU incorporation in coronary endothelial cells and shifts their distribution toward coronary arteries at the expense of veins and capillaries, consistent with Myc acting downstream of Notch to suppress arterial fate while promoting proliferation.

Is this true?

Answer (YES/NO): YES